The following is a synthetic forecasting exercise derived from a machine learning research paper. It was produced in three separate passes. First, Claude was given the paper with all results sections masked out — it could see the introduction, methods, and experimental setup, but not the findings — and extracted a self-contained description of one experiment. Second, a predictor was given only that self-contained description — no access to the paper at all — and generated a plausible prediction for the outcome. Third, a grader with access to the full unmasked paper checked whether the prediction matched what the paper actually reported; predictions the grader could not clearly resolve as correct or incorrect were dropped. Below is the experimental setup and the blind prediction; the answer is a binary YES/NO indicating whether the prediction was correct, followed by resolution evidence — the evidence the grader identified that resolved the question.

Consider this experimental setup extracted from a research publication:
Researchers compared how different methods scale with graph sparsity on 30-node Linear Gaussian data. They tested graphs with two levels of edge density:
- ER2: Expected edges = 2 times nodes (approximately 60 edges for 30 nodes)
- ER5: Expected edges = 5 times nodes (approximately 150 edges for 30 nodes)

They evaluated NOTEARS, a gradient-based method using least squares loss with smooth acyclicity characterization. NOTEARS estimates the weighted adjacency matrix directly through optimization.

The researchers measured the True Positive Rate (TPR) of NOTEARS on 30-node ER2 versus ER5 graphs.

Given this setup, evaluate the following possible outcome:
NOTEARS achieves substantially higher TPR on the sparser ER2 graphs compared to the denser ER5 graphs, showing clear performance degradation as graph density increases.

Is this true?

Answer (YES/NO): NO